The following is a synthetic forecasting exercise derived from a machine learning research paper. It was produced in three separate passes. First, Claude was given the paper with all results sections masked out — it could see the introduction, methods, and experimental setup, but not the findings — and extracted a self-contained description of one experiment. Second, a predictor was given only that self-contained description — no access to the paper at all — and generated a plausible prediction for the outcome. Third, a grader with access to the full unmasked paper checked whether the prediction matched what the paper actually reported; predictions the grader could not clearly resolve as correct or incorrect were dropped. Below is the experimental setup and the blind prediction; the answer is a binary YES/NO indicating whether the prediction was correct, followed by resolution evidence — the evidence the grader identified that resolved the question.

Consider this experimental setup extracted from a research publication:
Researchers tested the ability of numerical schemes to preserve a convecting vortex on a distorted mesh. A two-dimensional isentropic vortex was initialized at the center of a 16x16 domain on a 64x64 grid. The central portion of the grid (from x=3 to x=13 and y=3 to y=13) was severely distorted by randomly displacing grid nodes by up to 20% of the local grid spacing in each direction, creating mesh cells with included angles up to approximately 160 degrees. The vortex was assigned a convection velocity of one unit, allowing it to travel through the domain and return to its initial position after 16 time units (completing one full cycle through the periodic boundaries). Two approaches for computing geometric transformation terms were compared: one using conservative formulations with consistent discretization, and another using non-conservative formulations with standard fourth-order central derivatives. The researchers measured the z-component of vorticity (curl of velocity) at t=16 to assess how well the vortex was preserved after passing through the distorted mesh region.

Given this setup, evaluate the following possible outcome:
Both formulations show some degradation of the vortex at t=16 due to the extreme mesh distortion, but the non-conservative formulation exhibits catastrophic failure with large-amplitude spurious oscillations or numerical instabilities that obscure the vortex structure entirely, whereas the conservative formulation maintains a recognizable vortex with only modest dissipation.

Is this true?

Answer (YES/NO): NO